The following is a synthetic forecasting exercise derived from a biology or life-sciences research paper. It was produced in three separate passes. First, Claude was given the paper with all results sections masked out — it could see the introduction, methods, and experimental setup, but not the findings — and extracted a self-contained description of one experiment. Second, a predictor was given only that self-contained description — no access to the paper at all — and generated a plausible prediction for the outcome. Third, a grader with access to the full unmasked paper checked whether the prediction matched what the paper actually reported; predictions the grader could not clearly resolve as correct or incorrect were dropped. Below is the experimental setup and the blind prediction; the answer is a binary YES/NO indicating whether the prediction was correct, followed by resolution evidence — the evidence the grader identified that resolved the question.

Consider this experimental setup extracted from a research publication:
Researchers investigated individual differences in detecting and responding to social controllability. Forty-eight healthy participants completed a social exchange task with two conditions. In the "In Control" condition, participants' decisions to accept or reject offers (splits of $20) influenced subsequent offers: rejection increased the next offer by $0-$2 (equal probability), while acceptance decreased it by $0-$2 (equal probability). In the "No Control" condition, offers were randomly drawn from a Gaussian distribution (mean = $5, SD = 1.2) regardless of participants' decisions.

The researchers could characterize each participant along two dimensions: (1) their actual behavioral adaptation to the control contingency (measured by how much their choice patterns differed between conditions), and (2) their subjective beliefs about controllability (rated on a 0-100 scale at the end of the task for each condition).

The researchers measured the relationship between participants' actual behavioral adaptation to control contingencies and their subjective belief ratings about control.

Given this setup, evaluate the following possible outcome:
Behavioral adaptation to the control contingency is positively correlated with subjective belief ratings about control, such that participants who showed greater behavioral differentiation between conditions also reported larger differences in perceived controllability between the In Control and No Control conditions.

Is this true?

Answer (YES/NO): NO